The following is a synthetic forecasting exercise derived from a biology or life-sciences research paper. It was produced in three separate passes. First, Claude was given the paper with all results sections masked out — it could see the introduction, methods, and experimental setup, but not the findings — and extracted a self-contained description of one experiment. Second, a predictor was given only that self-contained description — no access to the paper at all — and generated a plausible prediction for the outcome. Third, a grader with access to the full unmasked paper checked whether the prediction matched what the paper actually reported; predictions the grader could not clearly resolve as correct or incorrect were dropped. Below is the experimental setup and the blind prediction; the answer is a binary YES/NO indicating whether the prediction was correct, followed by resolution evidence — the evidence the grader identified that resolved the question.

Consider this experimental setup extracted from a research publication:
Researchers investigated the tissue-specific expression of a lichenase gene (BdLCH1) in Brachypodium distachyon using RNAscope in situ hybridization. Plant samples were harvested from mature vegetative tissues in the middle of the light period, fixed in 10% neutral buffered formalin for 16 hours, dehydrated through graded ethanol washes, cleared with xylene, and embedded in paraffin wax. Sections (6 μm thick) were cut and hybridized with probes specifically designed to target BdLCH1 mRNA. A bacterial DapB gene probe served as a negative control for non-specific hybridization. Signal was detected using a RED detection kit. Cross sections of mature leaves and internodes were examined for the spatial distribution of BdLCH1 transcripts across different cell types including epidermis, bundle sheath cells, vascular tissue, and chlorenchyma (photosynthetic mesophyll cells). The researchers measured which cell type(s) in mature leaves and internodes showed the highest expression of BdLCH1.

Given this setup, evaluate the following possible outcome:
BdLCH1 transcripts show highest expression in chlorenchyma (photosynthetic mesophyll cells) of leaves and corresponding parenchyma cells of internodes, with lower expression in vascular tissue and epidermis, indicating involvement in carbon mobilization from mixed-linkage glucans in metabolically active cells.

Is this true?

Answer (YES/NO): YES